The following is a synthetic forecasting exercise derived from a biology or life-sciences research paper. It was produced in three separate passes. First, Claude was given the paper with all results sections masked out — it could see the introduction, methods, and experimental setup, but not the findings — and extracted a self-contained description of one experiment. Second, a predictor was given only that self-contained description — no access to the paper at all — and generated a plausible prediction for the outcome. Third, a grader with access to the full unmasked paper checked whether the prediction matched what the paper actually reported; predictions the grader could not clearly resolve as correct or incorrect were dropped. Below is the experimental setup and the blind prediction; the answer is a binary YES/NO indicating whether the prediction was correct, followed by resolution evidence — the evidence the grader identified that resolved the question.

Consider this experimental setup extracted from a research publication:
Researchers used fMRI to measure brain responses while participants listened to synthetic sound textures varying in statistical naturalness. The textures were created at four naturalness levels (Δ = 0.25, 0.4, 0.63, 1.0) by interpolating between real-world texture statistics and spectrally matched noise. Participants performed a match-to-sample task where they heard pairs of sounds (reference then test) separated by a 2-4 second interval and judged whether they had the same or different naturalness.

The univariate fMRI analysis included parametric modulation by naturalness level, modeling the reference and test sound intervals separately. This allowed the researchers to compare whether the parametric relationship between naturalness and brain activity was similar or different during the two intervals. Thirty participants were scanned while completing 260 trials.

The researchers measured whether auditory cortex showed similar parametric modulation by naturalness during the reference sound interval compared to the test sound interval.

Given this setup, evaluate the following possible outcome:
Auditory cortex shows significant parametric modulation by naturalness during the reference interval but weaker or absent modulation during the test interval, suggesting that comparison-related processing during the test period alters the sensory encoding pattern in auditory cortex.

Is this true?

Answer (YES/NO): NO